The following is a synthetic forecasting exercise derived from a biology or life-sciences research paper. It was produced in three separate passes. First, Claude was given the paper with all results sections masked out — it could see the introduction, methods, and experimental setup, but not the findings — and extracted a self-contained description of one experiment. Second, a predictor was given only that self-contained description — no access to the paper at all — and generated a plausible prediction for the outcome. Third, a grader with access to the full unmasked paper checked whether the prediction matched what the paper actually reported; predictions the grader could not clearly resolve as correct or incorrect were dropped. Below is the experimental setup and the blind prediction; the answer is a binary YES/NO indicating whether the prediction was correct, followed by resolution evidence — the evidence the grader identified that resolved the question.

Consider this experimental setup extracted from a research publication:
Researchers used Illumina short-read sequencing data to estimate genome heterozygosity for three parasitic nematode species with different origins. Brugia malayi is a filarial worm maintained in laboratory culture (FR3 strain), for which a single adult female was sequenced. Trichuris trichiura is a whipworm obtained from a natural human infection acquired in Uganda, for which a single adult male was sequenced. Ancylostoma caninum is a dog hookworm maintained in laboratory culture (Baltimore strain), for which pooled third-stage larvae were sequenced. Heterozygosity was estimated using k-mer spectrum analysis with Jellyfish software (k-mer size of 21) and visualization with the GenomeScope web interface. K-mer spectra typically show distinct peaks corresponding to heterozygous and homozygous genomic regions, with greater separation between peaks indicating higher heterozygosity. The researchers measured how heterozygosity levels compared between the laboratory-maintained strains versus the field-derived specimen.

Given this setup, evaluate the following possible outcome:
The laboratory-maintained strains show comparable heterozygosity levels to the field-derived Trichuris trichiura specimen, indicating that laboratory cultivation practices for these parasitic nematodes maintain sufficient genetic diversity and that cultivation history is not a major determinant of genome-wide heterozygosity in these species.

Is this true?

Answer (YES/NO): NO